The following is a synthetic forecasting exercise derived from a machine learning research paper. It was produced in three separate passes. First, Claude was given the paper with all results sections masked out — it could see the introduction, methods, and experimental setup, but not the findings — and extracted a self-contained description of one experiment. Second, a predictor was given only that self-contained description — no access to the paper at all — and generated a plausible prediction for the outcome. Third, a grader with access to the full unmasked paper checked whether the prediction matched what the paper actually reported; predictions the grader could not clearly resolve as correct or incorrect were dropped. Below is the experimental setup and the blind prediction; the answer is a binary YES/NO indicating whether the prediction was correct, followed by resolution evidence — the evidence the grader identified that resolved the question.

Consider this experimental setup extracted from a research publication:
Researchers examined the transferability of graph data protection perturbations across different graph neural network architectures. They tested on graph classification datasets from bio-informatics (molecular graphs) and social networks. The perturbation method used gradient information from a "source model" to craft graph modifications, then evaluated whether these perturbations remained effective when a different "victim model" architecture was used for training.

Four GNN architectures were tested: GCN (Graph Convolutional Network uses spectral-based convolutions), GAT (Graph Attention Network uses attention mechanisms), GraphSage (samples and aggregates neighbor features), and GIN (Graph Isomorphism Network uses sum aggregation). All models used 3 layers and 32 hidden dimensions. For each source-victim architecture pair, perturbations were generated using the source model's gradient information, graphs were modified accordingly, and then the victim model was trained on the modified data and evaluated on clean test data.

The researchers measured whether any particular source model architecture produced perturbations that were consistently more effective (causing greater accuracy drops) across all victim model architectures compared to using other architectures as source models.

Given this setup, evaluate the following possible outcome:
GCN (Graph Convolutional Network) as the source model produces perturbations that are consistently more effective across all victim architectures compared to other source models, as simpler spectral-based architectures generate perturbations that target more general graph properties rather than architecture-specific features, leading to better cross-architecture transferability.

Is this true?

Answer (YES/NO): NO